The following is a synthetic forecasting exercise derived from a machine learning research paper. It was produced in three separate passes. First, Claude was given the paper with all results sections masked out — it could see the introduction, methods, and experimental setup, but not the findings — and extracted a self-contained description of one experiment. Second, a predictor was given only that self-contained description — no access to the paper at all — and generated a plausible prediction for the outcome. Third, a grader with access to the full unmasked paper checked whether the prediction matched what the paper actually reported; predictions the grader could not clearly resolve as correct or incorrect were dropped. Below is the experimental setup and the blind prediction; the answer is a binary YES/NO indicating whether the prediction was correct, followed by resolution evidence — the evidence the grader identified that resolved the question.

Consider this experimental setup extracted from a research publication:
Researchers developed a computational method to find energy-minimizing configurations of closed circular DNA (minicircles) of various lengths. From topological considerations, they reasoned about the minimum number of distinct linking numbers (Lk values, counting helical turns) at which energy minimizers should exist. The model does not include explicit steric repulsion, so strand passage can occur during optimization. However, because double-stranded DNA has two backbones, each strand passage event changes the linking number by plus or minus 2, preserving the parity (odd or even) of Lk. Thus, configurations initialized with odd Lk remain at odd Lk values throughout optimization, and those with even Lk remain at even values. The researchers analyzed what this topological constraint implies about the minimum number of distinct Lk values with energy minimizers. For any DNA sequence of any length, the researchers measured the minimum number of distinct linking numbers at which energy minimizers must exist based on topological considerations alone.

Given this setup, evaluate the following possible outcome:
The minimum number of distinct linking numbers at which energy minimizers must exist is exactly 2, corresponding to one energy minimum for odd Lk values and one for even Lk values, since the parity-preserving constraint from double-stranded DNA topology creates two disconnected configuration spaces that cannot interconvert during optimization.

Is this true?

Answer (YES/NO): YES